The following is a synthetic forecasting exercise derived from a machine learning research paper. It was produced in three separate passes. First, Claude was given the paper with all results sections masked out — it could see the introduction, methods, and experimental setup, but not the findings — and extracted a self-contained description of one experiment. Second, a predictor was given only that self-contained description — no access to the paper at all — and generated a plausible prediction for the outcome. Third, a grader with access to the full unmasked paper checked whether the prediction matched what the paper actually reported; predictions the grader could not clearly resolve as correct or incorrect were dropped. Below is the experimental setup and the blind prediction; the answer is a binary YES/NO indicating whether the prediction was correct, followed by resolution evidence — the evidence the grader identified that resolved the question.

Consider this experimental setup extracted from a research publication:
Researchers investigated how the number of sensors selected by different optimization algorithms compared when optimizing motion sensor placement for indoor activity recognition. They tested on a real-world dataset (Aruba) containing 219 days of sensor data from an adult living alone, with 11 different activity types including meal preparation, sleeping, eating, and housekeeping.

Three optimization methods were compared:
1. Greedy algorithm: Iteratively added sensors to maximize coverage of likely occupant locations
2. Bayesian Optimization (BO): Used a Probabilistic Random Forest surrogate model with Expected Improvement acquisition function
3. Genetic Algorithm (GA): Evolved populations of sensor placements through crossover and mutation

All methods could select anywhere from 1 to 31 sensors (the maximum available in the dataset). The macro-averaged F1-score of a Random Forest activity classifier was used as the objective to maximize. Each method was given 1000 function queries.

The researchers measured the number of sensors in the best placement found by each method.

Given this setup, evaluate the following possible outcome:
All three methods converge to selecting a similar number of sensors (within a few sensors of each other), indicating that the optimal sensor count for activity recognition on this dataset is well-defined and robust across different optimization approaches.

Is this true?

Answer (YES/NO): NO